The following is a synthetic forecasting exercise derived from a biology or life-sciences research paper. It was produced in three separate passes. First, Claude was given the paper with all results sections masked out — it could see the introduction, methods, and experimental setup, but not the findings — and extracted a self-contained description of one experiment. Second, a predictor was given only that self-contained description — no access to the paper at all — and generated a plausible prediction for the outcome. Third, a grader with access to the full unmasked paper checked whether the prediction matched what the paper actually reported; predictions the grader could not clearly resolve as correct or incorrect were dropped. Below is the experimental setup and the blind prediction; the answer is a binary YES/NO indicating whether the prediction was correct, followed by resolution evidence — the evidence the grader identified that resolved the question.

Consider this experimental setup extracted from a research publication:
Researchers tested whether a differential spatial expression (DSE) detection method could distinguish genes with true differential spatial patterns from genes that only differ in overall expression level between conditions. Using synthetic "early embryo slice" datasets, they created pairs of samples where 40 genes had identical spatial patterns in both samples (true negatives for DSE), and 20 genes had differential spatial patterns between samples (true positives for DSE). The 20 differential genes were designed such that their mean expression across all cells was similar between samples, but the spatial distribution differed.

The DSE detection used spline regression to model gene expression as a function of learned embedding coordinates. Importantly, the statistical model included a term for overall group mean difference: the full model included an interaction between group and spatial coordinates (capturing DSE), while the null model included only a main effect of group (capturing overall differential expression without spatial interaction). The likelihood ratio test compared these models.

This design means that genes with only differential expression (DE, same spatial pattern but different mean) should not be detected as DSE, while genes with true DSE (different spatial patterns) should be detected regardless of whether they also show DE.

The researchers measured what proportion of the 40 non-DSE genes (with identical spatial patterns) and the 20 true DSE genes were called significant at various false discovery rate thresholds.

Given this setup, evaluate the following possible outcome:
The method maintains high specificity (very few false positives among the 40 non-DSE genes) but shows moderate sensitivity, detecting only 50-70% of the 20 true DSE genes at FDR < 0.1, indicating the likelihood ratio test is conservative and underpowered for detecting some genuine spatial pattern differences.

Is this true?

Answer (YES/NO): NO